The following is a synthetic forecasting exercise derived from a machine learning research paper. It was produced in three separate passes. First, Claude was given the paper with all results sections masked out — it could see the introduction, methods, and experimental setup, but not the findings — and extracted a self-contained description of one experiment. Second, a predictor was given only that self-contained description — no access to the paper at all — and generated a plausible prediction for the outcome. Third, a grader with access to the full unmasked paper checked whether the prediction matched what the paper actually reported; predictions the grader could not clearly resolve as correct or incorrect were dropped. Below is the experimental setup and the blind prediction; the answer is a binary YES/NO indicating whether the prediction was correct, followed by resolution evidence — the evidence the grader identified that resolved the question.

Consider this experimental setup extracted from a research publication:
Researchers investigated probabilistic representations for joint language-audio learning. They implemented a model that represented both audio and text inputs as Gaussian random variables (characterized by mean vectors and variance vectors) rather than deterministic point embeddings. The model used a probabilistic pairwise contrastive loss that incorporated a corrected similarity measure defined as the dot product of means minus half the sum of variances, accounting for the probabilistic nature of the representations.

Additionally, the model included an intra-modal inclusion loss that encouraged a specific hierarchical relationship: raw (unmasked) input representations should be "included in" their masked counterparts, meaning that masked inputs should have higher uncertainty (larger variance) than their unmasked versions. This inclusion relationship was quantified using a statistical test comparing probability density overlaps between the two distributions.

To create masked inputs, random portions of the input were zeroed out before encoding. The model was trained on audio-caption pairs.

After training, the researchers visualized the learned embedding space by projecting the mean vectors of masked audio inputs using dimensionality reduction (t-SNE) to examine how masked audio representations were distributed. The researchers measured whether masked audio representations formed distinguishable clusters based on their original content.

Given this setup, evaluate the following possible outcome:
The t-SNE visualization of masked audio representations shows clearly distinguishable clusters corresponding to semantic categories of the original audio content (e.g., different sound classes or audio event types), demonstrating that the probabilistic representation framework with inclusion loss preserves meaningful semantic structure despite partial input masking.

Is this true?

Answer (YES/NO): NO